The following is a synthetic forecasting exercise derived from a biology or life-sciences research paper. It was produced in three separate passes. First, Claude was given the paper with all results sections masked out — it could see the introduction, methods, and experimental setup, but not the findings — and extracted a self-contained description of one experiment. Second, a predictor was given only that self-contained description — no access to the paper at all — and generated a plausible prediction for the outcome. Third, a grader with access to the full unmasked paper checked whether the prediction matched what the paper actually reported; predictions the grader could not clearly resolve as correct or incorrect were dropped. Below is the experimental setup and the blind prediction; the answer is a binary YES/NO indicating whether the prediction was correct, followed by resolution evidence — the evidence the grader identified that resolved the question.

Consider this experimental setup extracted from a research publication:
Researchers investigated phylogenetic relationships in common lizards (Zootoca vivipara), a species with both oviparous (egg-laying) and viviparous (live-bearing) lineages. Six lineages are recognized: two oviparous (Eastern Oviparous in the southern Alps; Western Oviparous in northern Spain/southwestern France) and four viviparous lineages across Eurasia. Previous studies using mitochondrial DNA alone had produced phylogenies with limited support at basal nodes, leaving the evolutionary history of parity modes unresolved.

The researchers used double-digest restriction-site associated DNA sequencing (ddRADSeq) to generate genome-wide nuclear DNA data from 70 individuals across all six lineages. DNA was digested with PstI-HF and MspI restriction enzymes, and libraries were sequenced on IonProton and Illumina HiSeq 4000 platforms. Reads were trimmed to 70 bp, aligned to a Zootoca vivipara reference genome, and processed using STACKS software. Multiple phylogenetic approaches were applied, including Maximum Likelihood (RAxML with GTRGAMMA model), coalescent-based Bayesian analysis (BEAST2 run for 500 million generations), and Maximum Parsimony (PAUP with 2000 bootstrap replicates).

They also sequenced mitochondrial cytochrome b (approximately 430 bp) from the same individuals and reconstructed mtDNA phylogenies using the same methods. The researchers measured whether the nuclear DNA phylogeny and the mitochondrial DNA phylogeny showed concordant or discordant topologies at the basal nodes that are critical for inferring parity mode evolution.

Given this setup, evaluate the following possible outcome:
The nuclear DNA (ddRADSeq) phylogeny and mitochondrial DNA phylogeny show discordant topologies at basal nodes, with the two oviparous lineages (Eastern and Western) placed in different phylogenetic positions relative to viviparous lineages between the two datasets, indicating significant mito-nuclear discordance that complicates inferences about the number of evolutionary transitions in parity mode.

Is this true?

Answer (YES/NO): NO